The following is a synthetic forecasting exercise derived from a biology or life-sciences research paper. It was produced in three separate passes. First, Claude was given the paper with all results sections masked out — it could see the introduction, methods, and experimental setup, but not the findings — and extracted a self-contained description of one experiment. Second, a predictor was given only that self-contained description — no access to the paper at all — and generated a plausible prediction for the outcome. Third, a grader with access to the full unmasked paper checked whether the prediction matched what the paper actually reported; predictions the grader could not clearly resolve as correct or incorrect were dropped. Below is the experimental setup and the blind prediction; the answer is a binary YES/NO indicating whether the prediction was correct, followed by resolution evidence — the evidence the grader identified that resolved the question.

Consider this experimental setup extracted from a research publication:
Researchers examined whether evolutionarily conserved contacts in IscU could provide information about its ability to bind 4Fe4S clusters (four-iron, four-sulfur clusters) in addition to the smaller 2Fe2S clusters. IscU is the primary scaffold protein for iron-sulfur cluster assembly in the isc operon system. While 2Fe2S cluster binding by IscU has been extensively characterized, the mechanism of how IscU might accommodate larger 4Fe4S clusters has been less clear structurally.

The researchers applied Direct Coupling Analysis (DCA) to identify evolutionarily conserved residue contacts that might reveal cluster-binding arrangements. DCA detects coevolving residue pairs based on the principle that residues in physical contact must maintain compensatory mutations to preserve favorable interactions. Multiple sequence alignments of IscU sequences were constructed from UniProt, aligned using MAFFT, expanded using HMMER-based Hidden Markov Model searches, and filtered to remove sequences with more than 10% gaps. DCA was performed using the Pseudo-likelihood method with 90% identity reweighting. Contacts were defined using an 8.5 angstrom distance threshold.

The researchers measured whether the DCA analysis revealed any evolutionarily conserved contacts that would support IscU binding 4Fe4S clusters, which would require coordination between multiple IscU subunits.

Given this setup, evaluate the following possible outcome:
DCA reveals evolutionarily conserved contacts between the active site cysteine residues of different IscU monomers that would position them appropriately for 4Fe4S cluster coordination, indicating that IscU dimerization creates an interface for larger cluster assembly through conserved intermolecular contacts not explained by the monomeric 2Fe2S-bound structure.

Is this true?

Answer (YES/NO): YES